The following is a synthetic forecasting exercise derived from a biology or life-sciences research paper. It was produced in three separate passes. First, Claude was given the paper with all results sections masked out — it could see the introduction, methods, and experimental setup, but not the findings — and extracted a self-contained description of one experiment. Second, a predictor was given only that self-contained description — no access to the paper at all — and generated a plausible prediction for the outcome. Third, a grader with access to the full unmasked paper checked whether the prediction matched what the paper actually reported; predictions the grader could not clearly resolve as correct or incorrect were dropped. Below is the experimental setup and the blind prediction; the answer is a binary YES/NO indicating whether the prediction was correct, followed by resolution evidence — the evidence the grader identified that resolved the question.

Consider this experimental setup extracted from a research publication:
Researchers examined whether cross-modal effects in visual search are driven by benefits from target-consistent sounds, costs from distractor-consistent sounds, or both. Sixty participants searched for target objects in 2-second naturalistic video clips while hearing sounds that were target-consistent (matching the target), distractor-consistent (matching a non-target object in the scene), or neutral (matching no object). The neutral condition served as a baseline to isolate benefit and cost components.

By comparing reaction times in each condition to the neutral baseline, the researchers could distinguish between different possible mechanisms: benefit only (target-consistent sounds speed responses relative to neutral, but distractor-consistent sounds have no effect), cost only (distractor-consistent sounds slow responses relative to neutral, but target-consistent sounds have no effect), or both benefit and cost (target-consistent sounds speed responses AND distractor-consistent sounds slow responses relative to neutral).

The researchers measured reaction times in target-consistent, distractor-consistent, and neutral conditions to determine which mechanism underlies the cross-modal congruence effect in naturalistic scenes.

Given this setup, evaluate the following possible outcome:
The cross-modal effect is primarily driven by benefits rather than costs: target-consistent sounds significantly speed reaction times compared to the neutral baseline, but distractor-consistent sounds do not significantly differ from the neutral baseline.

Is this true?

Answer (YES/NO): YES